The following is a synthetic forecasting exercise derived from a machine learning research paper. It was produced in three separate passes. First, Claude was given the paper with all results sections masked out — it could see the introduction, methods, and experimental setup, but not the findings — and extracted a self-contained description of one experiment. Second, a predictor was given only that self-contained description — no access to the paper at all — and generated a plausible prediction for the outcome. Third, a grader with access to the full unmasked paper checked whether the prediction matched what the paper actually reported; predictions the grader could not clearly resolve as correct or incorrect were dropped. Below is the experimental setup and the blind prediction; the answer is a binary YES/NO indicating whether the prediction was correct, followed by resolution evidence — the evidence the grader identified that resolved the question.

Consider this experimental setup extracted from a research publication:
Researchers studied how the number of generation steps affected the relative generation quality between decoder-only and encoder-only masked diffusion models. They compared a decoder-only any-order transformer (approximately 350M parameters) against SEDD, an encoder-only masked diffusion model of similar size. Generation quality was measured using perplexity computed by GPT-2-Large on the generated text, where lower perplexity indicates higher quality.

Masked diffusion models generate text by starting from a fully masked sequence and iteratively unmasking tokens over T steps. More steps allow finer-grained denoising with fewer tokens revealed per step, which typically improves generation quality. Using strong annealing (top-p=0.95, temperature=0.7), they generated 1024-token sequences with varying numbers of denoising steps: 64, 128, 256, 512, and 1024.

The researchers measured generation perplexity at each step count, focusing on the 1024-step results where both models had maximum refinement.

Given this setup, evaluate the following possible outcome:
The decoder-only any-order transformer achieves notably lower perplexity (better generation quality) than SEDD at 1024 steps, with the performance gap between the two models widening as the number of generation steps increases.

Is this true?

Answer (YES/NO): NO